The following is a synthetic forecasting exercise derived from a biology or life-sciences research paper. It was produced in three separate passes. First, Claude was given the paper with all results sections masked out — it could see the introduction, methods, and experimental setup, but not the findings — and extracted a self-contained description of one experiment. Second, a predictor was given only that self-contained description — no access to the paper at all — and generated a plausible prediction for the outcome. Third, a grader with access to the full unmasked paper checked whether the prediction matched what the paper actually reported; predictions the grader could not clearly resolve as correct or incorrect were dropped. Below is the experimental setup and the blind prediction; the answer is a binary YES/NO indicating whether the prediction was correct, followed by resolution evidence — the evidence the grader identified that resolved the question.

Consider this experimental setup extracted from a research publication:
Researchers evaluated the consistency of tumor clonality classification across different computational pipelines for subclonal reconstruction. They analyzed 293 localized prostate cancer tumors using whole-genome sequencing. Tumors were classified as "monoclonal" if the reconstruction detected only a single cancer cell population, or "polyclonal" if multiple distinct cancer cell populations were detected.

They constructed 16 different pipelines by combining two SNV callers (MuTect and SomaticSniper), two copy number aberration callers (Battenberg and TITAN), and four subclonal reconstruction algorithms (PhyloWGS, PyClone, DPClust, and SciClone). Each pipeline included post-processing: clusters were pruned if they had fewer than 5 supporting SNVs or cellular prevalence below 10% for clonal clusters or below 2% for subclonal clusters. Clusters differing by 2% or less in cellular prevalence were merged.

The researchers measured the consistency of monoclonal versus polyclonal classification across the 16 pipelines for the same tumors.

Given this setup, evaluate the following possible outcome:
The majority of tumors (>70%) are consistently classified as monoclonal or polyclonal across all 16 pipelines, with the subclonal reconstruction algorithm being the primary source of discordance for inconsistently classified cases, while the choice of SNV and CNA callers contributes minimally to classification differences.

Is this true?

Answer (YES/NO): NO